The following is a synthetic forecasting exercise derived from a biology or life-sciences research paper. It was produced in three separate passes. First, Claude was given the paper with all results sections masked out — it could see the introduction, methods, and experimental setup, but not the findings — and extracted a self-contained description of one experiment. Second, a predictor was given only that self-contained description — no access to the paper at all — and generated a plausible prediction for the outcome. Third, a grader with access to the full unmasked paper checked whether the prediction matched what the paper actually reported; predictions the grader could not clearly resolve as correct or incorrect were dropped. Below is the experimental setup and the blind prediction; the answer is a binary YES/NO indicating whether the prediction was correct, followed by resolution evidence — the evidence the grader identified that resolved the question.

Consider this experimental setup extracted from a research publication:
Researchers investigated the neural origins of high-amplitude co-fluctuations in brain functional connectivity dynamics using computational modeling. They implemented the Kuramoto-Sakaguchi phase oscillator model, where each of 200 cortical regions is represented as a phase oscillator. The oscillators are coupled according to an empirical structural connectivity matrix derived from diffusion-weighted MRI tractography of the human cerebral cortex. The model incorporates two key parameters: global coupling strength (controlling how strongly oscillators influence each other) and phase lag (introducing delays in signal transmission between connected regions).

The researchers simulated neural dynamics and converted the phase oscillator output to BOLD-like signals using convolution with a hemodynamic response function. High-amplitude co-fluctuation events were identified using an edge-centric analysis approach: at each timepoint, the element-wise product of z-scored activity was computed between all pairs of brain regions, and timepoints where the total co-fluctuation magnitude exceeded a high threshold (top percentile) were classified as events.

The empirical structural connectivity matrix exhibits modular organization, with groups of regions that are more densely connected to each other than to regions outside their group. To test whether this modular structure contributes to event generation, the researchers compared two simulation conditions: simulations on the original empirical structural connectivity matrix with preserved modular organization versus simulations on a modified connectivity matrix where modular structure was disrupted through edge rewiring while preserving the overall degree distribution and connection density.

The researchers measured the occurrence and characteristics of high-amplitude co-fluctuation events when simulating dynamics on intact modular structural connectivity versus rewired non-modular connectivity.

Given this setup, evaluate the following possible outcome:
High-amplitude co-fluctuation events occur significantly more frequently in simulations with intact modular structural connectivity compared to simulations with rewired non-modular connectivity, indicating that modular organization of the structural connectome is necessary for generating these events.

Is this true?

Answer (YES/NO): YES